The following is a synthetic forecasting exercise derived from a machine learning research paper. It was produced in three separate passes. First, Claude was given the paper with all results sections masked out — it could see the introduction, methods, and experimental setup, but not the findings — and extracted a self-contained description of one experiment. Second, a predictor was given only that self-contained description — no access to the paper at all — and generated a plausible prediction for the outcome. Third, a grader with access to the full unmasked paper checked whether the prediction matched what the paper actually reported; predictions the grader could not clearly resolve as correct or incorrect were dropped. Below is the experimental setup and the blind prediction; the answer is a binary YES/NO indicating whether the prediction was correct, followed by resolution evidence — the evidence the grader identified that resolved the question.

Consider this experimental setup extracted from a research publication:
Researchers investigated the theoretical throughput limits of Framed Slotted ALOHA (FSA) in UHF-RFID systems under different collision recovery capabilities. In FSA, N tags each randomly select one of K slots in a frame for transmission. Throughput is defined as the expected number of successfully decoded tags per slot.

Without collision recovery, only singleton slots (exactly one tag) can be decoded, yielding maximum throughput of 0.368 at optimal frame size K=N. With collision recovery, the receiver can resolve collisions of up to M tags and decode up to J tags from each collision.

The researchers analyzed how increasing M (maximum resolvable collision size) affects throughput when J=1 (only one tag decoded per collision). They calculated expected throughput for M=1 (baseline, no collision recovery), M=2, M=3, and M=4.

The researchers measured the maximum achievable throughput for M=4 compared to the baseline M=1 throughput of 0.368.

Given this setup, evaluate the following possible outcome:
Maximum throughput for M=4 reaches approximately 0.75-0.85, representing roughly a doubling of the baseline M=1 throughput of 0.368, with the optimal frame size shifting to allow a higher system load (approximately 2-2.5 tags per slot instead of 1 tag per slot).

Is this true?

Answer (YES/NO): YES